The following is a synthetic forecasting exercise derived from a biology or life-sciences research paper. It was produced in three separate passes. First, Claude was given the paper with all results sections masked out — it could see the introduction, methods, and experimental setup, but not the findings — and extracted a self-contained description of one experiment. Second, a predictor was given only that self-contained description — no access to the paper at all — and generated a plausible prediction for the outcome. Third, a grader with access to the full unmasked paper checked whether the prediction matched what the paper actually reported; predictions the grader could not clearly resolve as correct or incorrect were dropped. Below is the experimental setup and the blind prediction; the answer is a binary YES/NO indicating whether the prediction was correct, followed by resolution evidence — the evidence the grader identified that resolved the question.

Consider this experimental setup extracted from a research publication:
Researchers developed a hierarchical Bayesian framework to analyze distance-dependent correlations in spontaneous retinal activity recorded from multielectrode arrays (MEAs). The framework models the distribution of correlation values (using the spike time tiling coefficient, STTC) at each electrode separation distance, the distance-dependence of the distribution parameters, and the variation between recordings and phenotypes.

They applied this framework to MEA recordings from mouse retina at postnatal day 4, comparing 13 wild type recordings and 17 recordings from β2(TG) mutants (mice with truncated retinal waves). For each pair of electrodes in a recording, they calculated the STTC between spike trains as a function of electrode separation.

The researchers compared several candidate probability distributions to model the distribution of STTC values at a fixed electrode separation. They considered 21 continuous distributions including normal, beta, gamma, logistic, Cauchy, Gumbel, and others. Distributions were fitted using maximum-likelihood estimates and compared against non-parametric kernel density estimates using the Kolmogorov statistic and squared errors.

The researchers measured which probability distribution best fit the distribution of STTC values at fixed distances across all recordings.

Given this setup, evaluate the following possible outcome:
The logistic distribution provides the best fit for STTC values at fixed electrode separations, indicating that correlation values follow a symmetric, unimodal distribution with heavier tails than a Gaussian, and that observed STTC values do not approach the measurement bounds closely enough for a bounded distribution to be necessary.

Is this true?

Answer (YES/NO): NO